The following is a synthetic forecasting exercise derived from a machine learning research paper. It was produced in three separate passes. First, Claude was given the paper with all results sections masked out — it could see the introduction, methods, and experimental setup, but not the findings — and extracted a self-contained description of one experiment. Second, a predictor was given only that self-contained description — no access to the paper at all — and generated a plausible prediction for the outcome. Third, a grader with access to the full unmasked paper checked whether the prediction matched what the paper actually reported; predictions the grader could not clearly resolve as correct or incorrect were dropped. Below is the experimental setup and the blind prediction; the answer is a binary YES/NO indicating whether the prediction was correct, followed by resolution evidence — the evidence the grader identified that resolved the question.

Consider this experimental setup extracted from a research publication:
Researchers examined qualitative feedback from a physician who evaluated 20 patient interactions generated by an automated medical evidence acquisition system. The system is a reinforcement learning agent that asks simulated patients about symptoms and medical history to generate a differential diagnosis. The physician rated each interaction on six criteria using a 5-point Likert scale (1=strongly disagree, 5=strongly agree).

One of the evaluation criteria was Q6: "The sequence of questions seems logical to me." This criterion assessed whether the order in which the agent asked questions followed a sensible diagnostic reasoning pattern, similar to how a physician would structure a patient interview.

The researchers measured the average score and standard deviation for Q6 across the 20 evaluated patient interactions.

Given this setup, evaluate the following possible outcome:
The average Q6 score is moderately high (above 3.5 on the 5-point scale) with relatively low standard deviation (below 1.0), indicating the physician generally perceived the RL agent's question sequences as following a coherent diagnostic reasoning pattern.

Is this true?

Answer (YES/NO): NO